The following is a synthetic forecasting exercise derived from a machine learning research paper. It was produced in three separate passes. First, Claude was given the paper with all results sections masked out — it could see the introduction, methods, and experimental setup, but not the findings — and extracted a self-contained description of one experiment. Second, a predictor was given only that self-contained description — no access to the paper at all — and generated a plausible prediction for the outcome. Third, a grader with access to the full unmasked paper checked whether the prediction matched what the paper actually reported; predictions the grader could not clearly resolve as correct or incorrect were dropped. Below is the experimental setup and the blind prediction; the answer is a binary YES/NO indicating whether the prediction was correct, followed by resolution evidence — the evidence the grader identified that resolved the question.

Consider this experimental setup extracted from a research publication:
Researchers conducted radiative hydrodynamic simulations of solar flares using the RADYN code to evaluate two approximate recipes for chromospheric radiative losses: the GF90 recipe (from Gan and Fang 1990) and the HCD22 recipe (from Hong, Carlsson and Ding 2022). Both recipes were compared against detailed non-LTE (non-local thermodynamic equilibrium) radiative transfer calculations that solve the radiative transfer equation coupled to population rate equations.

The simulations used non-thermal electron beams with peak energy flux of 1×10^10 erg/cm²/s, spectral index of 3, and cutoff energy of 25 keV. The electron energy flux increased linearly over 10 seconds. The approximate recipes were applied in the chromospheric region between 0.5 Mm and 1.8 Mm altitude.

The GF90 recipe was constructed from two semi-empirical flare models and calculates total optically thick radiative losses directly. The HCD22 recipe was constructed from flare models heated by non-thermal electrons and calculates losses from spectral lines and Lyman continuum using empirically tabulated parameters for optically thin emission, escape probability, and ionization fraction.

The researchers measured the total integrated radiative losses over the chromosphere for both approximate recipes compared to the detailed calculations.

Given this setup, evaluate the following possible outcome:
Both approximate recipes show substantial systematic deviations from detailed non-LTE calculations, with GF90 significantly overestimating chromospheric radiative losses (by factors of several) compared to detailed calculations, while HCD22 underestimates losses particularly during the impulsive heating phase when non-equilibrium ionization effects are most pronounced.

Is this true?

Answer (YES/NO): NO